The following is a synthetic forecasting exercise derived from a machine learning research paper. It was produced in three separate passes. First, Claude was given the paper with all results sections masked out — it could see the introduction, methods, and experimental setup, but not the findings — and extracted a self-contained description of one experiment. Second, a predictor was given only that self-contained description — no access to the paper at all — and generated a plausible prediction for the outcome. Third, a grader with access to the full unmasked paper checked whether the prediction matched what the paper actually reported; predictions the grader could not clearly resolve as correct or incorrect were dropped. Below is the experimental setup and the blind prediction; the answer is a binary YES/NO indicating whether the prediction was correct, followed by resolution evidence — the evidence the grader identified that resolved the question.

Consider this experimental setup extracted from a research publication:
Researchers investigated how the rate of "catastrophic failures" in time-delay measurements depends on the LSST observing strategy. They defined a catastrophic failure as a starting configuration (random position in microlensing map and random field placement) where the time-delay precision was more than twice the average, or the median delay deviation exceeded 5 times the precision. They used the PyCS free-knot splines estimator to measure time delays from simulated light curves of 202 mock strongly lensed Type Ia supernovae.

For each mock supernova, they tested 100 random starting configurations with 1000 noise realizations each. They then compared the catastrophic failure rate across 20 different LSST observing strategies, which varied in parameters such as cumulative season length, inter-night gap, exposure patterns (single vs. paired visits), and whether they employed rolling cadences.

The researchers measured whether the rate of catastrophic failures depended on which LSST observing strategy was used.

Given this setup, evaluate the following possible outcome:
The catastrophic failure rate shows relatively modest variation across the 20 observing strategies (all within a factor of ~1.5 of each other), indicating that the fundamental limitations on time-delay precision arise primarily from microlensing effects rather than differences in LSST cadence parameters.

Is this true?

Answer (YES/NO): NO